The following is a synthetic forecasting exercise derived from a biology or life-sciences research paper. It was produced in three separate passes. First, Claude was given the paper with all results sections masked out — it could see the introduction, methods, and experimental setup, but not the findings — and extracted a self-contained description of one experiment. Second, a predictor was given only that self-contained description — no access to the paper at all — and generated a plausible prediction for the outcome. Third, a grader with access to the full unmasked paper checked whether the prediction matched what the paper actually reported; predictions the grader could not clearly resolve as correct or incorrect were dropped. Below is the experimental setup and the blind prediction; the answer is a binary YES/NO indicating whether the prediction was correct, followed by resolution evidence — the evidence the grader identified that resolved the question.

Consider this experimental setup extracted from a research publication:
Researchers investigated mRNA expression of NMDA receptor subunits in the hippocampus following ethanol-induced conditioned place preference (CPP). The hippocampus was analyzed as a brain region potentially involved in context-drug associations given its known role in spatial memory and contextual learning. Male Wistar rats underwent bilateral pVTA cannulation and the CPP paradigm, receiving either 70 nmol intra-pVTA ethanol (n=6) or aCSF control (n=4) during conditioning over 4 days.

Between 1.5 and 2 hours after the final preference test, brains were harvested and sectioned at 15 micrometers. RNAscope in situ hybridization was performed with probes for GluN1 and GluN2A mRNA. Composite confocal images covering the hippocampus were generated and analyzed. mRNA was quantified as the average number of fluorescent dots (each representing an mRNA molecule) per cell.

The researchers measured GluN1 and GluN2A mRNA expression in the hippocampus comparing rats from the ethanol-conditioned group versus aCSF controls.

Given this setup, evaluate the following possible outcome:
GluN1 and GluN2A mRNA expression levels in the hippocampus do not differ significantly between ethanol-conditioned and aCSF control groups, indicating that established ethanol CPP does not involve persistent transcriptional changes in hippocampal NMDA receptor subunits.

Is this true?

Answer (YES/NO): YES